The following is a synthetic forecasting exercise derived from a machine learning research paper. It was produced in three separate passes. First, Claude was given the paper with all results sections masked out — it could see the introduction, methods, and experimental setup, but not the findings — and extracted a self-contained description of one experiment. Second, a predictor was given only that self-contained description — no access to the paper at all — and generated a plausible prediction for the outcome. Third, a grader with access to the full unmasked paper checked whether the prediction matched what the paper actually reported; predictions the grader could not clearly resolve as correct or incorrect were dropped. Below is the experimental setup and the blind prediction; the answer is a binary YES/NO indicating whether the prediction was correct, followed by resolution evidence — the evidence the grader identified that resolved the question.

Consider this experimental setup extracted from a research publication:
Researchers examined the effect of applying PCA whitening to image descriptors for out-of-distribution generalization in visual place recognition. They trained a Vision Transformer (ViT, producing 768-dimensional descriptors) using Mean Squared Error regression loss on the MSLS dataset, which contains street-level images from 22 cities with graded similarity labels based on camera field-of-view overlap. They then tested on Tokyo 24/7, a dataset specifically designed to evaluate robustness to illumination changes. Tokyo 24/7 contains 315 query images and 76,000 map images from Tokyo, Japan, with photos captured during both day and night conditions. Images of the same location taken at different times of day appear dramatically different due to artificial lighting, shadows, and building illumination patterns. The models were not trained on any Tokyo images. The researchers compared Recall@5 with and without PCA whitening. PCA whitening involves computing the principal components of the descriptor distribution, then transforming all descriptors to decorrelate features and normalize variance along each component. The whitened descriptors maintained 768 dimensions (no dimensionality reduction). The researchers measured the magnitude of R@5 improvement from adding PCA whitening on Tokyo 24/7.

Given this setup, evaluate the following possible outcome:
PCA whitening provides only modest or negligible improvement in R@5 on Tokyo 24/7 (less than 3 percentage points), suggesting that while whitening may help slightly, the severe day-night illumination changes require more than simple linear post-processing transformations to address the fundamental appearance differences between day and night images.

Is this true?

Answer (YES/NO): NO